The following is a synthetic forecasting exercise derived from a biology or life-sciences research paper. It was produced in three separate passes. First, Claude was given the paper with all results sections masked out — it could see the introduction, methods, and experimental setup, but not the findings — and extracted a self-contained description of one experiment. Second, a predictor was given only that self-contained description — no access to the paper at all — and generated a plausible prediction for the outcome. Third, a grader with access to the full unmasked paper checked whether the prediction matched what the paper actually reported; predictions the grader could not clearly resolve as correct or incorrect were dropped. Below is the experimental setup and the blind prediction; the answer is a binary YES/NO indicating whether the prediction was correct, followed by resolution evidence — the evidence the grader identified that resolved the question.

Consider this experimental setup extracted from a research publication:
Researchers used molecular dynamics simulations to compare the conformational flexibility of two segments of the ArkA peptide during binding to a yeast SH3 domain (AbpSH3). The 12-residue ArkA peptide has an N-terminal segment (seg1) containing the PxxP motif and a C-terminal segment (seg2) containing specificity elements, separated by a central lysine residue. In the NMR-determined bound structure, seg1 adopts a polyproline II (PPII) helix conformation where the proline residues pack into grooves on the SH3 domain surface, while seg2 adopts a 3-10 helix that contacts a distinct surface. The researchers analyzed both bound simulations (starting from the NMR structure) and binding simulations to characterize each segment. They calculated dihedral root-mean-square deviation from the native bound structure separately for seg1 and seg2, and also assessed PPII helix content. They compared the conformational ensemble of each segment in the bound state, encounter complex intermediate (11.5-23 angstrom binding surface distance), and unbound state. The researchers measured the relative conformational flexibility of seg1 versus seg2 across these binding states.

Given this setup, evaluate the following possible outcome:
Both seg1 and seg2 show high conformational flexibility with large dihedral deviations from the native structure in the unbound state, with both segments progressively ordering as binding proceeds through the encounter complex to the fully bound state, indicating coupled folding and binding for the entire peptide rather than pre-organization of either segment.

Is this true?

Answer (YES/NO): NO